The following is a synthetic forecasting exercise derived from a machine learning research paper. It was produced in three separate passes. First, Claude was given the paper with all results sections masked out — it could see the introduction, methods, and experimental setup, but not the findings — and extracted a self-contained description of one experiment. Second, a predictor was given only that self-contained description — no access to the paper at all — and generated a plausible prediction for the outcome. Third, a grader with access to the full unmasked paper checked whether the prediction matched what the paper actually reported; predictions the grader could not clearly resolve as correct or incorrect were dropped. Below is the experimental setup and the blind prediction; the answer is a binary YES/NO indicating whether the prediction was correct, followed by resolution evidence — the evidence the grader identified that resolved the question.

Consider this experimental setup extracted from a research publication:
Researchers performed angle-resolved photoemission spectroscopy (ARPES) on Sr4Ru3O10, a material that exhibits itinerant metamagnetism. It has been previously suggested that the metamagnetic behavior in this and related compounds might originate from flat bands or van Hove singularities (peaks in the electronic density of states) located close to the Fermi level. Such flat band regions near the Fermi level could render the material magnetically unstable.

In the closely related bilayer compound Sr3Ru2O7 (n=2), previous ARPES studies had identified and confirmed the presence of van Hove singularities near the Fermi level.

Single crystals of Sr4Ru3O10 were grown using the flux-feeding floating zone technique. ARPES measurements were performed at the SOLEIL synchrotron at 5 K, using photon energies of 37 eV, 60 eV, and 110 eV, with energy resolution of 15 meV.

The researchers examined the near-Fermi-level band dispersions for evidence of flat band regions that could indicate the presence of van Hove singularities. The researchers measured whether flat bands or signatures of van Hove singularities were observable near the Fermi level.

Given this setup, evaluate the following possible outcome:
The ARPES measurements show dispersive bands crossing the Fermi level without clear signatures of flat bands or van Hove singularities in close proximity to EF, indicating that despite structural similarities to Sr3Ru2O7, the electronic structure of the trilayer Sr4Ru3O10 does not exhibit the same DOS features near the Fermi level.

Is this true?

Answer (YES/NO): NO